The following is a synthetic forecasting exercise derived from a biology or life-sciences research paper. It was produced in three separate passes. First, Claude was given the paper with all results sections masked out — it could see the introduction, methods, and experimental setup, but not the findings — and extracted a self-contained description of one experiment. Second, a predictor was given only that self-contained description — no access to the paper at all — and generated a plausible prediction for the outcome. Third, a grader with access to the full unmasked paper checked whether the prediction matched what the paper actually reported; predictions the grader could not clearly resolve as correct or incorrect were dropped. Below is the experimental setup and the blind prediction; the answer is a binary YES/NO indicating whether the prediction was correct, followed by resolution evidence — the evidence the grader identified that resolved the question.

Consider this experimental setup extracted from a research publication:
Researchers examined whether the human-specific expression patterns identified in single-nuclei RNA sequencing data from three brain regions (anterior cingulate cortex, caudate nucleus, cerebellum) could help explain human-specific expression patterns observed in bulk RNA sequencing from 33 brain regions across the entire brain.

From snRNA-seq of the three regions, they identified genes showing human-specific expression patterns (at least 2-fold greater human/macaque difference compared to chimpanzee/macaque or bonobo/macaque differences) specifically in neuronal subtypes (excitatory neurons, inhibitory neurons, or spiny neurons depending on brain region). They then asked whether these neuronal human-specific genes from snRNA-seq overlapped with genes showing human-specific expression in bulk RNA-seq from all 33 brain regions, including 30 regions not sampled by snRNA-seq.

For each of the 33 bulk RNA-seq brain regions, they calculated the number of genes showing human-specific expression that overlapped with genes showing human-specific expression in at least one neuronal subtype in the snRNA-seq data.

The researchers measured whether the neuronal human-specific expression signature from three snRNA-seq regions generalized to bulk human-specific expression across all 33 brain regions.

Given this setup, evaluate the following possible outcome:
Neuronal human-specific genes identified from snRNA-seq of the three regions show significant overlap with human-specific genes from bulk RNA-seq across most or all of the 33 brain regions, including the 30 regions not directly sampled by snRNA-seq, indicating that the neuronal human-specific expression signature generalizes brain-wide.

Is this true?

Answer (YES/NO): NO